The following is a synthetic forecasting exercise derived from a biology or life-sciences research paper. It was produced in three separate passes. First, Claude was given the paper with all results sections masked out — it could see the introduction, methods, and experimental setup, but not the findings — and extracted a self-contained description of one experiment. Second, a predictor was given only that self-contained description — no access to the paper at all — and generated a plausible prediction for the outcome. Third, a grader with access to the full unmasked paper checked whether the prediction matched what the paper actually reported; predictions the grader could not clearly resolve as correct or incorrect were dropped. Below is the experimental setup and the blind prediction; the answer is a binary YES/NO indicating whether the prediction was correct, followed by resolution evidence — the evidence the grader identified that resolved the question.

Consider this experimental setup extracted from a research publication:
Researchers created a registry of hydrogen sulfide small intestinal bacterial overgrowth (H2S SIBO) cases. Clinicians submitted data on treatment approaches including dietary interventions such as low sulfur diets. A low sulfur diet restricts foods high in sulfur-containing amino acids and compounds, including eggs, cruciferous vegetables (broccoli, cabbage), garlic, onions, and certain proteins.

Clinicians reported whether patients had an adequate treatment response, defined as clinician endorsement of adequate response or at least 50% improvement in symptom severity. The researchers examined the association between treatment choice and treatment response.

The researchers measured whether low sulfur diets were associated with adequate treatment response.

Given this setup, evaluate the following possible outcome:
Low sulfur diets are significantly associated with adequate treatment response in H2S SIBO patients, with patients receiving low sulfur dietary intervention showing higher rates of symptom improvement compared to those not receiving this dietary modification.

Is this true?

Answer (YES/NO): YES